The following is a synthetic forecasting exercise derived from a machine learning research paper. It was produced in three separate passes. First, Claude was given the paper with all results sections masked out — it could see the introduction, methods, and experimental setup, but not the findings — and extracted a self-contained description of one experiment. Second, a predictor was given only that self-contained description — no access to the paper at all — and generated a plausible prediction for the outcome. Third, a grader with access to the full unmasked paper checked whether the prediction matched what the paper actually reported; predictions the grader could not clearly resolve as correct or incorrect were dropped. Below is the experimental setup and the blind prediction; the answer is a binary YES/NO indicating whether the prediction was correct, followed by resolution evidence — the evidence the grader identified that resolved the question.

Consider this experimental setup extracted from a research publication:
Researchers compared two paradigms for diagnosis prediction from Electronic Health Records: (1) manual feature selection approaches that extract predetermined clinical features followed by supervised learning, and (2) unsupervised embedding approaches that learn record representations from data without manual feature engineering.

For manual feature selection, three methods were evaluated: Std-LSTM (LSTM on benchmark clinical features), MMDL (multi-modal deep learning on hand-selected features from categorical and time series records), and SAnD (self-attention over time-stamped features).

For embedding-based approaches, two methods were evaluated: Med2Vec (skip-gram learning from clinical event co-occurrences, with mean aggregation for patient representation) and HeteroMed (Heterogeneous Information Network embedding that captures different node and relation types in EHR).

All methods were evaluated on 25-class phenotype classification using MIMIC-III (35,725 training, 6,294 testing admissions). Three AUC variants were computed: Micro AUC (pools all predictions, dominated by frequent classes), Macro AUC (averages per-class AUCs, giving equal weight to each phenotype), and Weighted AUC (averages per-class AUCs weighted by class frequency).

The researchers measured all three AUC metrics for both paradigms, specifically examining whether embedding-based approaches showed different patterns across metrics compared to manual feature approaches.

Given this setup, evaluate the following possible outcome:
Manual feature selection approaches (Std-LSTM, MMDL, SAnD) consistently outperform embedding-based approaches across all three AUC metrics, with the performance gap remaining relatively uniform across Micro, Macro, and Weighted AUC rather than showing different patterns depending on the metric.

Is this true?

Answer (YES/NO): NO